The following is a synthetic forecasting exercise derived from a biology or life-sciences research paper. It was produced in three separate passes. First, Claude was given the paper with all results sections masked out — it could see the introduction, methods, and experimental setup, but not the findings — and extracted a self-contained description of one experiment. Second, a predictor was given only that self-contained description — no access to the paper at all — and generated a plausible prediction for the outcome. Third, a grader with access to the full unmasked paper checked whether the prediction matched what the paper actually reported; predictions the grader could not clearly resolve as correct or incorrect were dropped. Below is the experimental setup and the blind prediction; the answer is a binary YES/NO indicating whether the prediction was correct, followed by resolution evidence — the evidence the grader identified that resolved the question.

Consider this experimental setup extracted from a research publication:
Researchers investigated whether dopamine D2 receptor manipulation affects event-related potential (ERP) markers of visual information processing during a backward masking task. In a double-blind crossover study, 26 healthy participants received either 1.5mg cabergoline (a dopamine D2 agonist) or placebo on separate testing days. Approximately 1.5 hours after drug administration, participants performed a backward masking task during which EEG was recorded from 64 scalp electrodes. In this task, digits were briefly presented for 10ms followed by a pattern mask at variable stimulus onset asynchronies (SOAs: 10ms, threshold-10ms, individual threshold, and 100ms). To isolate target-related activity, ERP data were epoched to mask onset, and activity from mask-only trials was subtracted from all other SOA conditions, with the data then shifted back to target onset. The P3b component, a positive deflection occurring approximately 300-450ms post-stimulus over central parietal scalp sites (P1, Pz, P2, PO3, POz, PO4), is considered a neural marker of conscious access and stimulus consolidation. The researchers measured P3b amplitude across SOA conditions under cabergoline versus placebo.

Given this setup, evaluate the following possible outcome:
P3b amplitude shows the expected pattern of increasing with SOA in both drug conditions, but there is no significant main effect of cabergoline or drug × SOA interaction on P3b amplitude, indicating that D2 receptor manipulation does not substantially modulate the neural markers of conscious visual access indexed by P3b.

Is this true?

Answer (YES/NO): YES